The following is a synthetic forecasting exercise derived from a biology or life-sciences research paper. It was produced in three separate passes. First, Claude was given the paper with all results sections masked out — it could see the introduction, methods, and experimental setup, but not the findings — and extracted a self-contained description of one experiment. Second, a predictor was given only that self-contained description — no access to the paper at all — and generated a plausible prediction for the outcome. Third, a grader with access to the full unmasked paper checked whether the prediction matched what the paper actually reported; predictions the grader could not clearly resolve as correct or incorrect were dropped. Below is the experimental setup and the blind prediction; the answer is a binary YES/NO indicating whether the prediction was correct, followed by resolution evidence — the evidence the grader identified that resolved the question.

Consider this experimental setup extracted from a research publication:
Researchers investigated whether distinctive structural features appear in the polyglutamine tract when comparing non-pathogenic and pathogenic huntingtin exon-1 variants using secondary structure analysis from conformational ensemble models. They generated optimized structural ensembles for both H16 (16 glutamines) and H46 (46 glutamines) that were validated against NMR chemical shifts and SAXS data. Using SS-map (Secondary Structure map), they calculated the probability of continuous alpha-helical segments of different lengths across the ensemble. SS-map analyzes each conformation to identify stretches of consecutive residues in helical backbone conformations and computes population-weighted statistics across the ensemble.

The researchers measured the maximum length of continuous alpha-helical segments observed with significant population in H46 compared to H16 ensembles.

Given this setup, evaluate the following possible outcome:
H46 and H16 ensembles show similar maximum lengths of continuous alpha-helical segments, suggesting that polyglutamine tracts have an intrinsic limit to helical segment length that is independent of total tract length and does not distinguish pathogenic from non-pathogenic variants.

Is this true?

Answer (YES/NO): NO